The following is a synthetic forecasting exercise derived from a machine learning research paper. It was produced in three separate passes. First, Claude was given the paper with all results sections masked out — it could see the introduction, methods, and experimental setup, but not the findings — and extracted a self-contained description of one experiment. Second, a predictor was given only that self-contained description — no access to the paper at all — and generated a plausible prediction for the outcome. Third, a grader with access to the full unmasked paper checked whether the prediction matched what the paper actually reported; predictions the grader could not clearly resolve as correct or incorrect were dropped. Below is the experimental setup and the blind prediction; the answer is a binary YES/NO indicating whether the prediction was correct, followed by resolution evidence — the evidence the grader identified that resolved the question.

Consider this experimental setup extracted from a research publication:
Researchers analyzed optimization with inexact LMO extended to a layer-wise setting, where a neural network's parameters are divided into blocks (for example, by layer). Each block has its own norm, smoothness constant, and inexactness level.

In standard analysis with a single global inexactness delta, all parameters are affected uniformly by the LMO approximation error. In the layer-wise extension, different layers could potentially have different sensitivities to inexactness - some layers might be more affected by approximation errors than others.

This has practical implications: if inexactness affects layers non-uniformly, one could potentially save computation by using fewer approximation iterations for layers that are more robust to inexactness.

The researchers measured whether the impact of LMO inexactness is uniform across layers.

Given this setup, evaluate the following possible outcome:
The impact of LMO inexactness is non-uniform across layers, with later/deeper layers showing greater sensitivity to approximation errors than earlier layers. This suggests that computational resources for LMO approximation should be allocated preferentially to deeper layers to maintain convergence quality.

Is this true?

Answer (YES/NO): NO